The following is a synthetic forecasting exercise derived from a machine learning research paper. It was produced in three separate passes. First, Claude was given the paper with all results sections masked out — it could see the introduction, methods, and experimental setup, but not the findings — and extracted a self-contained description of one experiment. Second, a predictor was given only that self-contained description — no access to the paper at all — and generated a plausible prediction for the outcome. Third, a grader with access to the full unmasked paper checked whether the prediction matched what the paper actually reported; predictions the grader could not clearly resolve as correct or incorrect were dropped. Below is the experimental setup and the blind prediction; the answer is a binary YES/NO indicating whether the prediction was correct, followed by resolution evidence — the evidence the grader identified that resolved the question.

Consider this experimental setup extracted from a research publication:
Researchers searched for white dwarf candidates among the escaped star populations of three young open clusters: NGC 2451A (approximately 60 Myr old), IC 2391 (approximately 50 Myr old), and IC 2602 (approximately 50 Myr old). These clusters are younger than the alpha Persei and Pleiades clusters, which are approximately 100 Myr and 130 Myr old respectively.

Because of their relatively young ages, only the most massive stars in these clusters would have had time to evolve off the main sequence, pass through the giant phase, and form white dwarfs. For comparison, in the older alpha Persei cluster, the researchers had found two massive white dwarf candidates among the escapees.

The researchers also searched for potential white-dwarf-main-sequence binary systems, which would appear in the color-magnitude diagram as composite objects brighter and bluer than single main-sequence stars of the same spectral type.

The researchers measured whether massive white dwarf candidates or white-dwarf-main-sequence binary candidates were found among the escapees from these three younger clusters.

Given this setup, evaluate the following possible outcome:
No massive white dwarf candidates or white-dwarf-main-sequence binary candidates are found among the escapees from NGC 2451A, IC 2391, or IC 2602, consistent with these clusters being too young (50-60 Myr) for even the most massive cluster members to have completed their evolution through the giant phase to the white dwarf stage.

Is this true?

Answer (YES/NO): NO